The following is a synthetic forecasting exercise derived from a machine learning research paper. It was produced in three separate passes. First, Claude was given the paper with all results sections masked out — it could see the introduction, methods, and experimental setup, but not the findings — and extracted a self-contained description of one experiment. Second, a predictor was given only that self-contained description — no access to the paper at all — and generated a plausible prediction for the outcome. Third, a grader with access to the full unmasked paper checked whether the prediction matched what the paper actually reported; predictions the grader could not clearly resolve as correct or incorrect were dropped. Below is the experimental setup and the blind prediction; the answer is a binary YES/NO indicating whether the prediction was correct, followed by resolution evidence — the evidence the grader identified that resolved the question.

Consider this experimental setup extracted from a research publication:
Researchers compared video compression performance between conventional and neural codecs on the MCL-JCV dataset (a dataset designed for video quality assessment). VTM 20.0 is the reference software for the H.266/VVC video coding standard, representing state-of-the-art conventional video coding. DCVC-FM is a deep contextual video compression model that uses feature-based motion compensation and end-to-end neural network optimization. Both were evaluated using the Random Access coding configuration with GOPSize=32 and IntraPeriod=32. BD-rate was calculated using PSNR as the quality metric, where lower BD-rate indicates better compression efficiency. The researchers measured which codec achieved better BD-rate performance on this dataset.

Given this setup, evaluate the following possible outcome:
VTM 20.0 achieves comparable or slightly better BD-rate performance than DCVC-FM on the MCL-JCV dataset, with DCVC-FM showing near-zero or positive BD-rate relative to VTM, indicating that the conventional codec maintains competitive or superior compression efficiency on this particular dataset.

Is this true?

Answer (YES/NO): NO